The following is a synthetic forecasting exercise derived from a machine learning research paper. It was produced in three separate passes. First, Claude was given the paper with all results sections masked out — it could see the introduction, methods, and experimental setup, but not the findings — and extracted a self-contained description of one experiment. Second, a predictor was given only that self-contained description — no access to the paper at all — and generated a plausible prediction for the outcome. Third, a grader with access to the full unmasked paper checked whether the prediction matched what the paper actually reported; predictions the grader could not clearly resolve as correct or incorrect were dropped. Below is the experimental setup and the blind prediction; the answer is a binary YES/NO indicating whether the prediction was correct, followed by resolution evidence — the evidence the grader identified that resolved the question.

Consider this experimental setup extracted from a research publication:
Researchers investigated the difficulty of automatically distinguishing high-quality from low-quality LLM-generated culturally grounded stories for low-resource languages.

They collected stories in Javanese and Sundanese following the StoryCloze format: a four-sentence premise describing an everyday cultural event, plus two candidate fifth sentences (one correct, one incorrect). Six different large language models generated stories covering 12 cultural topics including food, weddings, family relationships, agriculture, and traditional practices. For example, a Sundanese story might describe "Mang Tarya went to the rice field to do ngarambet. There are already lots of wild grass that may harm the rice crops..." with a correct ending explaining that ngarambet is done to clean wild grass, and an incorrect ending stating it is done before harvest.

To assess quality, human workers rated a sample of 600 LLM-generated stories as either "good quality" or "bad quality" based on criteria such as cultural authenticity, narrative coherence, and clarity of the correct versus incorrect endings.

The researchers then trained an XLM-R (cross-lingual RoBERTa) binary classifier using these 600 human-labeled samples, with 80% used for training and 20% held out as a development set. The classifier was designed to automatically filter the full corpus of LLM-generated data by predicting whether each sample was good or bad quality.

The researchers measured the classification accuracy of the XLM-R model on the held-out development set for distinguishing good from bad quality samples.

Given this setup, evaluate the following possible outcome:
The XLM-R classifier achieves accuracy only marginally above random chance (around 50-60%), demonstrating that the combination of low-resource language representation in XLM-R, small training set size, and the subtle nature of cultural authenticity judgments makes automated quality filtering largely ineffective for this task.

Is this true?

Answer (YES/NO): NO